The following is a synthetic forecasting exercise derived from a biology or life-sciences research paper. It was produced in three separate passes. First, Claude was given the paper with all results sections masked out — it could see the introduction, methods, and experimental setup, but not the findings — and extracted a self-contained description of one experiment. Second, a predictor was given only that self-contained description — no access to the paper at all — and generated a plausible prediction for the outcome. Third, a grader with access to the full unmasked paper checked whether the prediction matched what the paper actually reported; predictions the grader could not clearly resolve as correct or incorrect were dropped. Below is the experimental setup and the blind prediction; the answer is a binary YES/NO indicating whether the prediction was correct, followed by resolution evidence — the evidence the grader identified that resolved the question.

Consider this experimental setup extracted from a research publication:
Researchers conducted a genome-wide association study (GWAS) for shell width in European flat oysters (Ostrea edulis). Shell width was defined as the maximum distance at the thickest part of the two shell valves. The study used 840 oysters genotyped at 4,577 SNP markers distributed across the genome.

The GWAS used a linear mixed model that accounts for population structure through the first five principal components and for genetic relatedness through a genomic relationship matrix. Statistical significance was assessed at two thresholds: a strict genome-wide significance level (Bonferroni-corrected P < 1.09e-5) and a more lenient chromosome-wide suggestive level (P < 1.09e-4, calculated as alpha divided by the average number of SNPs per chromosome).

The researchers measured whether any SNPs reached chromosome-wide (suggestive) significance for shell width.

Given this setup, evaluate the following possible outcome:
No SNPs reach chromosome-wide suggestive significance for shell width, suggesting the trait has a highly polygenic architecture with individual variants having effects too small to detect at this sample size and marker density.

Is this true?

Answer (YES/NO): NO